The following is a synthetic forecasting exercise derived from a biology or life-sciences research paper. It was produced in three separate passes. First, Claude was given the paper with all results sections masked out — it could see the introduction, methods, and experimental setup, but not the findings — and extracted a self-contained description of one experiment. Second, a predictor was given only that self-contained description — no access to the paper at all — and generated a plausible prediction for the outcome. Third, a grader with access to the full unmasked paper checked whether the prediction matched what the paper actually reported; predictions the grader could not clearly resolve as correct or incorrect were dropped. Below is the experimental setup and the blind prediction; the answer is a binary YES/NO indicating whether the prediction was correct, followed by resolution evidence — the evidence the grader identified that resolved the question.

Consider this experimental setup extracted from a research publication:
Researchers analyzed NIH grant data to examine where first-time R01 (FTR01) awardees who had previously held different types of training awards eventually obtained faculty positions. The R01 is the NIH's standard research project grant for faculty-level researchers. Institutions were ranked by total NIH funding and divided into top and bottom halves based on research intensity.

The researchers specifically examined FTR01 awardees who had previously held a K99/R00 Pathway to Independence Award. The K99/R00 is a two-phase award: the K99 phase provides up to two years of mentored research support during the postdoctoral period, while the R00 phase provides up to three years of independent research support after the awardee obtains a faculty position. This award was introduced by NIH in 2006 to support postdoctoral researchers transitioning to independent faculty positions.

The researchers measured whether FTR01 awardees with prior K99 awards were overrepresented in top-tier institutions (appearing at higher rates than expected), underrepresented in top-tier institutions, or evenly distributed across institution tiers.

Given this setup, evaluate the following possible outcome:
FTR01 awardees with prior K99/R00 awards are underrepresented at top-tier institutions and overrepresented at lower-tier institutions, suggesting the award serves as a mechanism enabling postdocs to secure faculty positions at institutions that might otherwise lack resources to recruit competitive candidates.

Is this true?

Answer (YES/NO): NO